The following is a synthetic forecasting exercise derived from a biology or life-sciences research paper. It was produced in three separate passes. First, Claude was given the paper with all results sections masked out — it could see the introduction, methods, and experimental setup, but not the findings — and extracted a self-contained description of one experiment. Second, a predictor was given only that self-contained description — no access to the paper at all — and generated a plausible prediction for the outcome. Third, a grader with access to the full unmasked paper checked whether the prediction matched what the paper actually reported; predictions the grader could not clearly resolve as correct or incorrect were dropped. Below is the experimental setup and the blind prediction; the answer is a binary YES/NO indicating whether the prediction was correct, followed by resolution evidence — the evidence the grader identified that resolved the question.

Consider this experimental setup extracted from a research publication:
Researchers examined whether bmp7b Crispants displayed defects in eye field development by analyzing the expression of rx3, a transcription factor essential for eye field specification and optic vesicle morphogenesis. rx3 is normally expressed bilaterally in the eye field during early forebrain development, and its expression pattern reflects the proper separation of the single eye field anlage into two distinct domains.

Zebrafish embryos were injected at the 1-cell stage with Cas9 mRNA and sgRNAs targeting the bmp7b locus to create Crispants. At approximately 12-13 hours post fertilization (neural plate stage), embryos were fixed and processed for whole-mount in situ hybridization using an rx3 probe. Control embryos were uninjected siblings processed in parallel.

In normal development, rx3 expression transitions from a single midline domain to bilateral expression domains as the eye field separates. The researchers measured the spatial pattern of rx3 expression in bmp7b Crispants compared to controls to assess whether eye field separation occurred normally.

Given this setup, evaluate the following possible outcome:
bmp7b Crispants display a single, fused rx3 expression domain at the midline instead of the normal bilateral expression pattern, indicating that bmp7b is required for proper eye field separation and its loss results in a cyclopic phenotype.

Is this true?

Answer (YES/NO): YES